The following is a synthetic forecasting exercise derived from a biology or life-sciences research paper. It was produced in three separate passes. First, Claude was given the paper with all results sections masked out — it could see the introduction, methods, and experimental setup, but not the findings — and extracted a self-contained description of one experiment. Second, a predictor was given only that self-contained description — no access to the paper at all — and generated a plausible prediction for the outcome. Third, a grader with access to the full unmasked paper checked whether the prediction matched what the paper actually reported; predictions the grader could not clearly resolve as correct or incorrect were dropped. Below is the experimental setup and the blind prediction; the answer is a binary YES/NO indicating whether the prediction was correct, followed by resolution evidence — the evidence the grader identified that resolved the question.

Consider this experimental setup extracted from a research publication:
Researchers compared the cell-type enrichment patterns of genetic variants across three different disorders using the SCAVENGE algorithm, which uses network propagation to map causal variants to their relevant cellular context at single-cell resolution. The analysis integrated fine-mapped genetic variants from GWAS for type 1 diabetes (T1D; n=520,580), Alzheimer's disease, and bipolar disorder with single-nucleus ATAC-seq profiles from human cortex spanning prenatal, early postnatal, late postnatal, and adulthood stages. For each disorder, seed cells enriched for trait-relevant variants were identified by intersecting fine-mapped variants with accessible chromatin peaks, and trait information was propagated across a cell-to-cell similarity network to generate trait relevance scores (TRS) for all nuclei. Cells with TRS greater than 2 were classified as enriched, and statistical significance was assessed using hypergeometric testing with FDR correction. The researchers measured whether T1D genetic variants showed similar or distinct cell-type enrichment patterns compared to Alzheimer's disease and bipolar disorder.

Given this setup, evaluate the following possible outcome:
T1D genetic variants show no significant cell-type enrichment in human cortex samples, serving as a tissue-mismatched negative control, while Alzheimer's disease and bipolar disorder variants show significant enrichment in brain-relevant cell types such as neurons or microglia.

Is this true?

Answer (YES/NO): NO